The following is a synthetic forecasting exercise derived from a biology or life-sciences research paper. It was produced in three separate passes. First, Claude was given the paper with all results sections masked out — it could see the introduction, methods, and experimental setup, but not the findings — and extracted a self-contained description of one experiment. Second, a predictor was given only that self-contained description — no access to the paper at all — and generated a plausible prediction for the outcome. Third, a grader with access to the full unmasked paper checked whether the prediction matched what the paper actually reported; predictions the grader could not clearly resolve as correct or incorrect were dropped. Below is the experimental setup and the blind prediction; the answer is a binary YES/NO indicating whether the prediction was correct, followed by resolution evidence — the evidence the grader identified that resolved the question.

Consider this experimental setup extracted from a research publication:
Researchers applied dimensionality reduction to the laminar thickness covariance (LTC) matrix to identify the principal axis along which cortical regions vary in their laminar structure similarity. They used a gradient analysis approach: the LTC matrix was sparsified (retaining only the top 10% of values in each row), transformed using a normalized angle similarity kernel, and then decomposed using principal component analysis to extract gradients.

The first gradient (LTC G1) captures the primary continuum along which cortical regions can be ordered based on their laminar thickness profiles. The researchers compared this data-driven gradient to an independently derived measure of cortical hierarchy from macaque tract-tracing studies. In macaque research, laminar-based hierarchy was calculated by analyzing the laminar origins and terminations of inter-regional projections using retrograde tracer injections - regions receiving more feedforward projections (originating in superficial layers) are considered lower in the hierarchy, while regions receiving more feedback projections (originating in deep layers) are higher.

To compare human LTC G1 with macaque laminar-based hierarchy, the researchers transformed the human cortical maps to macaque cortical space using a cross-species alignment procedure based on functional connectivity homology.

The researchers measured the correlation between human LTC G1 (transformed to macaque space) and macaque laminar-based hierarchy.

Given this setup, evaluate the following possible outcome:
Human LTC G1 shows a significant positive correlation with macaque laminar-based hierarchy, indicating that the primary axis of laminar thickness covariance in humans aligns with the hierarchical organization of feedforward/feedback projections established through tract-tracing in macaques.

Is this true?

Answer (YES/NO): NO